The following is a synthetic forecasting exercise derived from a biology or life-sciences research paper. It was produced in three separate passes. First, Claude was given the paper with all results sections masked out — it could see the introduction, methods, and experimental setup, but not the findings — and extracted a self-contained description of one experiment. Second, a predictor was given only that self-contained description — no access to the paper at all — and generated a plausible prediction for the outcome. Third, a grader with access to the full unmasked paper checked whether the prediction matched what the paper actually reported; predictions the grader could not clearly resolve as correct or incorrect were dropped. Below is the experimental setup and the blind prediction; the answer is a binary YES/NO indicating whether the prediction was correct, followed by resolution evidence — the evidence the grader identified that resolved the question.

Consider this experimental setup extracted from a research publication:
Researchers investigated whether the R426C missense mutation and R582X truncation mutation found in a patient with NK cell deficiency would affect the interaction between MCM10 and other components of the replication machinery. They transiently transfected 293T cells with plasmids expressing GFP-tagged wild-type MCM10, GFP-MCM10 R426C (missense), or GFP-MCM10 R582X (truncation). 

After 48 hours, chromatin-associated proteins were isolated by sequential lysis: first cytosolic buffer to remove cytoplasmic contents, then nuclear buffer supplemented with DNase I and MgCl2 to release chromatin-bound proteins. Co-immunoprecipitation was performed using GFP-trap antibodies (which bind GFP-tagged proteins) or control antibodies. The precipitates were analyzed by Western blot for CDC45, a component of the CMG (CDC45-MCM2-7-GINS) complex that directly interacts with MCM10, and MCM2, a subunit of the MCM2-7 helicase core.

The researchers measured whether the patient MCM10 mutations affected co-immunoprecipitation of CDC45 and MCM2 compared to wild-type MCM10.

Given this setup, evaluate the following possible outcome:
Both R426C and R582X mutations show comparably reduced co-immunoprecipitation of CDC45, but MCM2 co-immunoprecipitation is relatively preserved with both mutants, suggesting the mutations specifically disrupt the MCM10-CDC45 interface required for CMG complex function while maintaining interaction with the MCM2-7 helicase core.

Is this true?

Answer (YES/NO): NO